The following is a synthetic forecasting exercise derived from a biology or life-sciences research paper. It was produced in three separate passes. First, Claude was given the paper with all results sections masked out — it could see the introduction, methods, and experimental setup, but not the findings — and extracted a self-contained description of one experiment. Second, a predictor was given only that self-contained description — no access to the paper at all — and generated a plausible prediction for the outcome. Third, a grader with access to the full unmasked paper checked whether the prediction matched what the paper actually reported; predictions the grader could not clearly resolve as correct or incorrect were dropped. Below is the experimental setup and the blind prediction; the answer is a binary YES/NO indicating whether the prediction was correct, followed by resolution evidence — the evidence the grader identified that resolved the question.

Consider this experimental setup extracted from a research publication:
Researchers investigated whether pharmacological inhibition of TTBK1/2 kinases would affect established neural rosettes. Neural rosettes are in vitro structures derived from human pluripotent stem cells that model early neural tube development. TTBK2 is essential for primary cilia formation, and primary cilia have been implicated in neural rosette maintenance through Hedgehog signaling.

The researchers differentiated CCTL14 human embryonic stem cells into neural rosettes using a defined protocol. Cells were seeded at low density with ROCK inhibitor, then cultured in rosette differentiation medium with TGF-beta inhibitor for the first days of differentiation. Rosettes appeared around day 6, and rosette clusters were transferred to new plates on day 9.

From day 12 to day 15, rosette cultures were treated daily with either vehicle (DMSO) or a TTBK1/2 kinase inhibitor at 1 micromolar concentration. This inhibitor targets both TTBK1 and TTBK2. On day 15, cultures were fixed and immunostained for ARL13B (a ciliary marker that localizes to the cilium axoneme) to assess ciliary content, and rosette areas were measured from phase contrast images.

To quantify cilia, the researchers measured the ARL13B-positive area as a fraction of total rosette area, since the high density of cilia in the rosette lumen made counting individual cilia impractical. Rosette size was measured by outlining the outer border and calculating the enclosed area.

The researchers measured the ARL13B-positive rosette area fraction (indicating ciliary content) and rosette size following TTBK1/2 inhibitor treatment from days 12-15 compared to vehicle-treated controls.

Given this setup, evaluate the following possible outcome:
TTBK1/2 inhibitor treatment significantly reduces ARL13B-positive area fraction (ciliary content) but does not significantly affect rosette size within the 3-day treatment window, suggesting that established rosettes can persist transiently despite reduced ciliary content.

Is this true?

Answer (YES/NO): NO